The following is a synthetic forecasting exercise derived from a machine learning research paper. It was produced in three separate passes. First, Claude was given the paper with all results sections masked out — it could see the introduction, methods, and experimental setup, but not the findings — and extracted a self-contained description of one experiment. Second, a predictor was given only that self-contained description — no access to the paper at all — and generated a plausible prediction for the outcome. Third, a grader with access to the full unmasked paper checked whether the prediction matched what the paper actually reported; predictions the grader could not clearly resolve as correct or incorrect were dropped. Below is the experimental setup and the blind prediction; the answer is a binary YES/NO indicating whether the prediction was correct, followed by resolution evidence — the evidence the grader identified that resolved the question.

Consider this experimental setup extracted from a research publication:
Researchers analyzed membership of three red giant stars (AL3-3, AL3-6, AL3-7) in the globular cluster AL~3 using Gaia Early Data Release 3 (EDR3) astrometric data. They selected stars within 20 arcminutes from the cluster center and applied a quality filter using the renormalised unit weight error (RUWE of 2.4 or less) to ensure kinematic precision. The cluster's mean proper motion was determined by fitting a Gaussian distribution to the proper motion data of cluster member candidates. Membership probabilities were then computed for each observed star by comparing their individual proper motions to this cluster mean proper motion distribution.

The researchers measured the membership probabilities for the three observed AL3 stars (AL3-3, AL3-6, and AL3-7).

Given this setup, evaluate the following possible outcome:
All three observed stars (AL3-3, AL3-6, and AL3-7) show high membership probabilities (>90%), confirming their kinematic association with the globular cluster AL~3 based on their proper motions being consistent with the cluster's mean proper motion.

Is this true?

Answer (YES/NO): NO